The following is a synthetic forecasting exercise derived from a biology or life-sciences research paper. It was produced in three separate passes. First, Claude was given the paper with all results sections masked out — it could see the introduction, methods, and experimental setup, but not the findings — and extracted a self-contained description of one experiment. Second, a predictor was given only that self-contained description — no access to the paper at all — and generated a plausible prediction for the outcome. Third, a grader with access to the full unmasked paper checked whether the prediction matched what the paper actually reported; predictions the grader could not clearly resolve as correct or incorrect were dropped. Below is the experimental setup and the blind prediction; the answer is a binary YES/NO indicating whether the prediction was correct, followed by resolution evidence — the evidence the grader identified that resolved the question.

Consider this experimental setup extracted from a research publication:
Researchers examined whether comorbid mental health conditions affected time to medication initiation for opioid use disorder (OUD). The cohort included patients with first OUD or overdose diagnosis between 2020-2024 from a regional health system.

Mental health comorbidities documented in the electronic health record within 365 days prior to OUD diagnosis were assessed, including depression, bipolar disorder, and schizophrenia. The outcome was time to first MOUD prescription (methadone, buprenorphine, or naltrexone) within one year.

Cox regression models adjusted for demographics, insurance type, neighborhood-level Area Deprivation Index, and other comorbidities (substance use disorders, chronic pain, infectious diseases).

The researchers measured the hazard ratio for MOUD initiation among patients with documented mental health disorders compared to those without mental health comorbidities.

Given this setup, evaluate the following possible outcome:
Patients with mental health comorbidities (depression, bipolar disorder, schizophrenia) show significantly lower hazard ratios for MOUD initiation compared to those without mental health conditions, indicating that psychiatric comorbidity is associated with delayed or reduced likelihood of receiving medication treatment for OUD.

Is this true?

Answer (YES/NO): YES